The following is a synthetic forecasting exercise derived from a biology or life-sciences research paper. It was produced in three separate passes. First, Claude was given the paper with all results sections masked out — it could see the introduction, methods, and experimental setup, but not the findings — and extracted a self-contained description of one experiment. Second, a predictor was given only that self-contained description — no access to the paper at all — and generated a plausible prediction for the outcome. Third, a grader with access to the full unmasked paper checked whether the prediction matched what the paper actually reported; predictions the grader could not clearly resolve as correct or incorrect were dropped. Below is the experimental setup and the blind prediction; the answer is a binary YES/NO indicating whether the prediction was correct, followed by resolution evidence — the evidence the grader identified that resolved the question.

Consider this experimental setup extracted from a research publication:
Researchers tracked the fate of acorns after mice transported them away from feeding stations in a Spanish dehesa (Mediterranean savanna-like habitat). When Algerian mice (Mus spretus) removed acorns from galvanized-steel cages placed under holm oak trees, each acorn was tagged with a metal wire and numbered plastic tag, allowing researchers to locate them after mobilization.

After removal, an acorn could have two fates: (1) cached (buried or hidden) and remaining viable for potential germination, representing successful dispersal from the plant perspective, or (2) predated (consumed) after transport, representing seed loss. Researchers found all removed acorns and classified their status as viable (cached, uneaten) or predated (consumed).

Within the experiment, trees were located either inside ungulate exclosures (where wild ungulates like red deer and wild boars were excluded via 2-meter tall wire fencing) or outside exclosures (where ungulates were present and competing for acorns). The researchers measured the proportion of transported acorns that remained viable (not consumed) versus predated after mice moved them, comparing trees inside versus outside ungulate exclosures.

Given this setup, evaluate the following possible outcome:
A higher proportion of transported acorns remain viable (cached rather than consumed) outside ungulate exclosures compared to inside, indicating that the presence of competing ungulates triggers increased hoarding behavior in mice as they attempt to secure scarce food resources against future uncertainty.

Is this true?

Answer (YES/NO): NO